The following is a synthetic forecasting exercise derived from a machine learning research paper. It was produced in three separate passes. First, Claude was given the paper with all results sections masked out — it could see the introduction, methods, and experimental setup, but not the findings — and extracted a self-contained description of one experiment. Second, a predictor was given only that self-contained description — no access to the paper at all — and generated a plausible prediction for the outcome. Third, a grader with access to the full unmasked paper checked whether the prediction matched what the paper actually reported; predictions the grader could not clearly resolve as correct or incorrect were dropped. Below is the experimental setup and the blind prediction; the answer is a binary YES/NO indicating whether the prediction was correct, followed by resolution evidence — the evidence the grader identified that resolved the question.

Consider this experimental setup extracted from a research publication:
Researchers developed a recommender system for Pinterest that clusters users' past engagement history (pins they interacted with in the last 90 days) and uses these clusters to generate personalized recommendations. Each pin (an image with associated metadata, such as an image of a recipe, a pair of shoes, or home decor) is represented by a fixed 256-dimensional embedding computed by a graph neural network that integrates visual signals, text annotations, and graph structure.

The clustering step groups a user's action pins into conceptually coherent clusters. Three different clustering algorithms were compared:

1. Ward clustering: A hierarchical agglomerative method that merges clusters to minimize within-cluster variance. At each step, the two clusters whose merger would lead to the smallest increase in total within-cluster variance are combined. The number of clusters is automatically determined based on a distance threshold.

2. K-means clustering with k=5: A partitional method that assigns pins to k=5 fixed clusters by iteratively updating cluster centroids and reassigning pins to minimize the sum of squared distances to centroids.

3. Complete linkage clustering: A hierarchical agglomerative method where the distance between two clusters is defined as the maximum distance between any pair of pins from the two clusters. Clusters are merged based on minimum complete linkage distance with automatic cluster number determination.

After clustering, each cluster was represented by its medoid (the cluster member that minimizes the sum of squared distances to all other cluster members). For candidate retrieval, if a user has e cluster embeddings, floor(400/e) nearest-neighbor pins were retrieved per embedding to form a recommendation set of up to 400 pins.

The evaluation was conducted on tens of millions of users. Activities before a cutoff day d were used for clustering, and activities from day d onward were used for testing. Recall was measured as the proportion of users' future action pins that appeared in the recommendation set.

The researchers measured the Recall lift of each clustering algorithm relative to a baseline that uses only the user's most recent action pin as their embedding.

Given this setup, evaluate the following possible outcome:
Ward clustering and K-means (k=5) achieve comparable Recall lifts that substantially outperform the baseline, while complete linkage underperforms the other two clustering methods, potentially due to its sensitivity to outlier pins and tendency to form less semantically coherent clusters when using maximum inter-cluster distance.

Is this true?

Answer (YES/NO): NO